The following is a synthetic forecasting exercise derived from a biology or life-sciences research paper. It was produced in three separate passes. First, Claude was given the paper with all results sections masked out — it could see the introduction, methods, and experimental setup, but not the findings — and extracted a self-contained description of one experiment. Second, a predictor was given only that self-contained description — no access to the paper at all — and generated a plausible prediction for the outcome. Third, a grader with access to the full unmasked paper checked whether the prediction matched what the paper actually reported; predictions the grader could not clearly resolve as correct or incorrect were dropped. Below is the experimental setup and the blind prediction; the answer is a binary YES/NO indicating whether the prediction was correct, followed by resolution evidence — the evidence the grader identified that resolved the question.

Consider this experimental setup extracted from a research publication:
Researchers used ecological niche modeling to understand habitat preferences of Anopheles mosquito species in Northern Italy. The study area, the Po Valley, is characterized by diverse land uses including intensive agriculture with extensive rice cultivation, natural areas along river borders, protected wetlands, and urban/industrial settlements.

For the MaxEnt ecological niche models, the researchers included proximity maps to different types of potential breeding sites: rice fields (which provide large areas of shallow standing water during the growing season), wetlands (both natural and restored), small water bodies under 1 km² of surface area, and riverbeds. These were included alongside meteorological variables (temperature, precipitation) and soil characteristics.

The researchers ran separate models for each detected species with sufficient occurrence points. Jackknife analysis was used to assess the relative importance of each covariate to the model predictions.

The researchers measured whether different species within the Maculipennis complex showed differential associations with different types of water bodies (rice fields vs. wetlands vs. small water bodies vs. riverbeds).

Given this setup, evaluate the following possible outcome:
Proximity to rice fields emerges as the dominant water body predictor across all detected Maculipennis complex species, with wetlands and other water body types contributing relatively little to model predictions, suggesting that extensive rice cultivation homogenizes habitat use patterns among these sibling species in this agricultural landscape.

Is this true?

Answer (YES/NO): NO